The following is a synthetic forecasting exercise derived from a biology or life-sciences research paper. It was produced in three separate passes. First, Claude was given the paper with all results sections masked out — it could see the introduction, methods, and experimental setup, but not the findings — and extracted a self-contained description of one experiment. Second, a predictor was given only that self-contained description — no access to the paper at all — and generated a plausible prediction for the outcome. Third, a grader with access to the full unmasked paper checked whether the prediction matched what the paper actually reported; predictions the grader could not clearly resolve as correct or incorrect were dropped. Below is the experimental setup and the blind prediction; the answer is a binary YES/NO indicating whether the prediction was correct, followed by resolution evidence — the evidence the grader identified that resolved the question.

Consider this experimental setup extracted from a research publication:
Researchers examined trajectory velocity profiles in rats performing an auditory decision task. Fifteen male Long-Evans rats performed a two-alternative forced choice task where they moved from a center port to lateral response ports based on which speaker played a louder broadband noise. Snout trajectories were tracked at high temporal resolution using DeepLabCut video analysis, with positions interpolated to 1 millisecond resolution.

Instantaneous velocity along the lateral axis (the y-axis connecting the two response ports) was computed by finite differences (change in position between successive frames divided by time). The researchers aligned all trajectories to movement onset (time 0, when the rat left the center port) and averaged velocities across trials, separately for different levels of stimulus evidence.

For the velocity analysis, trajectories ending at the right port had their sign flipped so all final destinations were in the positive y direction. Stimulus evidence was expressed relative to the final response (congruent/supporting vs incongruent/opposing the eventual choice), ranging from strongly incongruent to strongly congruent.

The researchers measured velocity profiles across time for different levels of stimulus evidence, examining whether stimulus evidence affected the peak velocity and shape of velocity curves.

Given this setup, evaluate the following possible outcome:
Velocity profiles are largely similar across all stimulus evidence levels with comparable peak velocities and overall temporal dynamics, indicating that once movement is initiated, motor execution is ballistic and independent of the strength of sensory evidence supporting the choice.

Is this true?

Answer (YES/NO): NO